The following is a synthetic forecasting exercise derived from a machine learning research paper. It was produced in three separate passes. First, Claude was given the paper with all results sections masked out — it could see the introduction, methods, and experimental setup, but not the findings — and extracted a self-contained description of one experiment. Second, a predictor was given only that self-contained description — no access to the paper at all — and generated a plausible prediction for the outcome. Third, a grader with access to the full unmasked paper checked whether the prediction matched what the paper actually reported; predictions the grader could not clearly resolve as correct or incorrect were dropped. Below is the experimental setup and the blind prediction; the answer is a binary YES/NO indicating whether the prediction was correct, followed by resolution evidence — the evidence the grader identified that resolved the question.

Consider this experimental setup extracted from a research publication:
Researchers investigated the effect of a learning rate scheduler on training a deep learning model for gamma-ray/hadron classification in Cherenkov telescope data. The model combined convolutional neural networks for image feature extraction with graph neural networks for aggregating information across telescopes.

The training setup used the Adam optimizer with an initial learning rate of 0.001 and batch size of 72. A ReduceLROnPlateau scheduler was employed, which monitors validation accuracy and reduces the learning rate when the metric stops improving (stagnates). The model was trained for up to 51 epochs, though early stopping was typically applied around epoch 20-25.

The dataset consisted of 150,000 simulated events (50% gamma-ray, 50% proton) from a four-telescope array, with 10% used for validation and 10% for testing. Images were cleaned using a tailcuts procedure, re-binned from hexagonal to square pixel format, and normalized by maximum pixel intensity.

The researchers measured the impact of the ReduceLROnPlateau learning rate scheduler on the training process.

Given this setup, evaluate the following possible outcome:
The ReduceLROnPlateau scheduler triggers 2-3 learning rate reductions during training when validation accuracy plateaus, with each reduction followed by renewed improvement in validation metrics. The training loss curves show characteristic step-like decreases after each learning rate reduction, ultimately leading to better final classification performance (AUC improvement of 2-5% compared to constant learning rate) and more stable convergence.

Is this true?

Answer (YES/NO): NO